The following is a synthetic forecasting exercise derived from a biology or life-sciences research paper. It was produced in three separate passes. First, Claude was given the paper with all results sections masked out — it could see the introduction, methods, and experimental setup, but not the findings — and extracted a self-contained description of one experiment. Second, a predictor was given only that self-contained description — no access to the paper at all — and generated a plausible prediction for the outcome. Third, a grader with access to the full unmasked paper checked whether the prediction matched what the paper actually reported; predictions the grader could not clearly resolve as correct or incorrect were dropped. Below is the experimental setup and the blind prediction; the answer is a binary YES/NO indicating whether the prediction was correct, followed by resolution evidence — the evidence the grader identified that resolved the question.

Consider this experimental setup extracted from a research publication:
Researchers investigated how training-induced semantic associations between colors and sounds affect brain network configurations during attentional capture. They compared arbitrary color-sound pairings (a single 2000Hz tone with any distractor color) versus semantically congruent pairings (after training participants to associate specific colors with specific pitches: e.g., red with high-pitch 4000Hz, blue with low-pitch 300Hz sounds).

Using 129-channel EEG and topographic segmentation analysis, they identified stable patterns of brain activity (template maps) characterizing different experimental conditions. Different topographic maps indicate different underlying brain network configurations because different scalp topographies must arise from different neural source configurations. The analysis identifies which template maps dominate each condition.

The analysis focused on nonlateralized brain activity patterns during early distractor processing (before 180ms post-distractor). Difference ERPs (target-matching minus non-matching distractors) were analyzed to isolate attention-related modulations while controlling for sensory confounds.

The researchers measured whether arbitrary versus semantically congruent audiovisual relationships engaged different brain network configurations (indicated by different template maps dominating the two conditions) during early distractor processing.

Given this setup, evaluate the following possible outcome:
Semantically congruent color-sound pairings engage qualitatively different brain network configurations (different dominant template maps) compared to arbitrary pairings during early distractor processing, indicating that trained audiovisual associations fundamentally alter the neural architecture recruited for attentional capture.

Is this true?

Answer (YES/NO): YES